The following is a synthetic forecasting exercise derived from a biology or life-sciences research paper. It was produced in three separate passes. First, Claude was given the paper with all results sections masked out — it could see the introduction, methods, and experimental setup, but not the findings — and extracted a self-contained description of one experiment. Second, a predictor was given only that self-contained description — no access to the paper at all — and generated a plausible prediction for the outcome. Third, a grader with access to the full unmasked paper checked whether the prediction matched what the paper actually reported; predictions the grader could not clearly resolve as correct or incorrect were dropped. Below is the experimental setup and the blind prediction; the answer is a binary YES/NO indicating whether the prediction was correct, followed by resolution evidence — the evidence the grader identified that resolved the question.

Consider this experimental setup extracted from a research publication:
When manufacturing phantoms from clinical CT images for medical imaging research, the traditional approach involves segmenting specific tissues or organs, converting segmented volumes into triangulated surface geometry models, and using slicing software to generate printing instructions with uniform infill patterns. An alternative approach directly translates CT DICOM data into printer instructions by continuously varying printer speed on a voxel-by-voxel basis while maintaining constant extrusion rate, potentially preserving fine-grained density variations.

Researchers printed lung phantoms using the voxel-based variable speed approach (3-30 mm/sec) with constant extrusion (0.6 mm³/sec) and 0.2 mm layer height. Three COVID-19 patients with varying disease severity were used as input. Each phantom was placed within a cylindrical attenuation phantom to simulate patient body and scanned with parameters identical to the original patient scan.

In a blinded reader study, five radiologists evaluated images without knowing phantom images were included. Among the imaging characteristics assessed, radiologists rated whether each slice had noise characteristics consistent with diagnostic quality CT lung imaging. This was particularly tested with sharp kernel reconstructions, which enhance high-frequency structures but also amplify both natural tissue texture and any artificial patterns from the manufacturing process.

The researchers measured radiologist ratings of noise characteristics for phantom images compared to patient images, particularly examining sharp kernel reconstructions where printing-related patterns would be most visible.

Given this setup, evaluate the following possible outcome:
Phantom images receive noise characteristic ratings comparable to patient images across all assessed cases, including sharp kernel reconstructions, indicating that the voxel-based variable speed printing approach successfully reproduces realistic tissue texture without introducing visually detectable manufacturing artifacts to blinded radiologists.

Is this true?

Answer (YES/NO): YES